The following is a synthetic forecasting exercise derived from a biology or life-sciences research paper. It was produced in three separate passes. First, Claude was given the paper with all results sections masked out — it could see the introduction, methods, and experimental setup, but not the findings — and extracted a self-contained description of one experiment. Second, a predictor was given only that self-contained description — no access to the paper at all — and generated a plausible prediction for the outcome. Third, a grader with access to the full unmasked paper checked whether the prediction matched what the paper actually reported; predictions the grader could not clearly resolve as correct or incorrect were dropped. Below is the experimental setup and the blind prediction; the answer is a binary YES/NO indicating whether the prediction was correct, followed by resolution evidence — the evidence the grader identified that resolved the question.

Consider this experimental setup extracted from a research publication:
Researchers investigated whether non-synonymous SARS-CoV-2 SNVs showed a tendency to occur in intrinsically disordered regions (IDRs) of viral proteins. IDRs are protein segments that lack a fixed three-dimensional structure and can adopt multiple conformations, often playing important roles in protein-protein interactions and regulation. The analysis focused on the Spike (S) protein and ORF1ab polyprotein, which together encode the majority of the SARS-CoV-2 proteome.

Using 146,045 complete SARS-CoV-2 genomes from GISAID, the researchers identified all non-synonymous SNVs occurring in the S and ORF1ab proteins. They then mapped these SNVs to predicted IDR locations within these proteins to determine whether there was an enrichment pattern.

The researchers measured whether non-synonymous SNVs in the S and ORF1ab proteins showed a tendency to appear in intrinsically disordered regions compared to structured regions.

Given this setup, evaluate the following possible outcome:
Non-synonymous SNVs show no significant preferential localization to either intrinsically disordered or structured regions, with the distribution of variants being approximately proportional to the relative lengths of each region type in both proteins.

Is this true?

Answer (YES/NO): NO